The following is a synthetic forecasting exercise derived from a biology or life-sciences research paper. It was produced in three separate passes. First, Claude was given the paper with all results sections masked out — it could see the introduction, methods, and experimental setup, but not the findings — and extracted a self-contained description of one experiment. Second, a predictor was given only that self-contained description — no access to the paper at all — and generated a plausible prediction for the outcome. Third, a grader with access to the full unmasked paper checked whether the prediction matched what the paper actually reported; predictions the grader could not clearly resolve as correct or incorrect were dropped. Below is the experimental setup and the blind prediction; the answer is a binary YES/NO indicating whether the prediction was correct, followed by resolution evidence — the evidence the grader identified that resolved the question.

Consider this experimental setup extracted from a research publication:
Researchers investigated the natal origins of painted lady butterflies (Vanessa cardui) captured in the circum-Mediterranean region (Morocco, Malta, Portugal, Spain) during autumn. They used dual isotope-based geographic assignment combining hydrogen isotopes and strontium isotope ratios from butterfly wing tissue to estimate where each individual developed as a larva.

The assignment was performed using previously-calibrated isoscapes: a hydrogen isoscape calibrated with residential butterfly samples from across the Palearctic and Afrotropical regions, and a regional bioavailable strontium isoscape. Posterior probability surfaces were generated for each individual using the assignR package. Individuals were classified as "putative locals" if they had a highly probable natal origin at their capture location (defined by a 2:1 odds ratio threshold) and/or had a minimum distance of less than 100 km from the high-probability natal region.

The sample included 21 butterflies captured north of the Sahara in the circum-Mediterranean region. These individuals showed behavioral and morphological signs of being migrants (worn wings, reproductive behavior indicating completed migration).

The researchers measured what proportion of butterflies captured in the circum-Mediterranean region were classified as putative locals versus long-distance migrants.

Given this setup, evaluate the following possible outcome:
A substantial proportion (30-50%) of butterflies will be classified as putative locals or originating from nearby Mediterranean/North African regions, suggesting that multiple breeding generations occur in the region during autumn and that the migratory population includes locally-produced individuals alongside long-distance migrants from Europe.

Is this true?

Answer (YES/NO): NO